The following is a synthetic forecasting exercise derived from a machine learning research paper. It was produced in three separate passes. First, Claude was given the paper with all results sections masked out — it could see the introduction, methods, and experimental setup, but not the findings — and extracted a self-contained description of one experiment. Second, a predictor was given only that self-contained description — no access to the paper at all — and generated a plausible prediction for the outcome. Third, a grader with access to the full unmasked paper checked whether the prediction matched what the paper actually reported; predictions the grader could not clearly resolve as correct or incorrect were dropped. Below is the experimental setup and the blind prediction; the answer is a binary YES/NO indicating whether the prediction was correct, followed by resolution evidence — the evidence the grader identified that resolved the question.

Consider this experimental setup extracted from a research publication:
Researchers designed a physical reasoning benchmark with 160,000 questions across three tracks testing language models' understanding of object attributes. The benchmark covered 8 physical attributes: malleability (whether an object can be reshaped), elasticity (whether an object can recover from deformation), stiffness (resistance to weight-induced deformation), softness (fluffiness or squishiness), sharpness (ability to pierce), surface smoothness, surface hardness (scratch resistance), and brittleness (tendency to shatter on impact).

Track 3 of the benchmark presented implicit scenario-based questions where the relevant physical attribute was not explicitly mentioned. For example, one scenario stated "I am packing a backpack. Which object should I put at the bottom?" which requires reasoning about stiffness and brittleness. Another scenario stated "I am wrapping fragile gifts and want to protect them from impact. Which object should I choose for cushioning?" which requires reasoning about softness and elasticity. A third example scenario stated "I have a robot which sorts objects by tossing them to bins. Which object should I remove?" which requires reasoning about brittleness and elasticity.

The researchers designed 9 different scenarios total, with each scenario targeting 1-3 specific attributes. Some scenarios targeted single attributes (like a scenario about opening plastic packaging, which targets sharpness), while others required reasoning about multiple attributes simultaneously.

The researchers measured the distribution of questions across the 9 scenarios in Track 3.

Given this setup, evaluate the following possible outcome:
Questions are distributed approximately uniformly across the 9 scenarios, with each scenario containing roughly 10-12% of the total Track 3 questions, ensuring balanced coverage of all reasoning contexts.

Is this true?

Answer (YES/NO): NO